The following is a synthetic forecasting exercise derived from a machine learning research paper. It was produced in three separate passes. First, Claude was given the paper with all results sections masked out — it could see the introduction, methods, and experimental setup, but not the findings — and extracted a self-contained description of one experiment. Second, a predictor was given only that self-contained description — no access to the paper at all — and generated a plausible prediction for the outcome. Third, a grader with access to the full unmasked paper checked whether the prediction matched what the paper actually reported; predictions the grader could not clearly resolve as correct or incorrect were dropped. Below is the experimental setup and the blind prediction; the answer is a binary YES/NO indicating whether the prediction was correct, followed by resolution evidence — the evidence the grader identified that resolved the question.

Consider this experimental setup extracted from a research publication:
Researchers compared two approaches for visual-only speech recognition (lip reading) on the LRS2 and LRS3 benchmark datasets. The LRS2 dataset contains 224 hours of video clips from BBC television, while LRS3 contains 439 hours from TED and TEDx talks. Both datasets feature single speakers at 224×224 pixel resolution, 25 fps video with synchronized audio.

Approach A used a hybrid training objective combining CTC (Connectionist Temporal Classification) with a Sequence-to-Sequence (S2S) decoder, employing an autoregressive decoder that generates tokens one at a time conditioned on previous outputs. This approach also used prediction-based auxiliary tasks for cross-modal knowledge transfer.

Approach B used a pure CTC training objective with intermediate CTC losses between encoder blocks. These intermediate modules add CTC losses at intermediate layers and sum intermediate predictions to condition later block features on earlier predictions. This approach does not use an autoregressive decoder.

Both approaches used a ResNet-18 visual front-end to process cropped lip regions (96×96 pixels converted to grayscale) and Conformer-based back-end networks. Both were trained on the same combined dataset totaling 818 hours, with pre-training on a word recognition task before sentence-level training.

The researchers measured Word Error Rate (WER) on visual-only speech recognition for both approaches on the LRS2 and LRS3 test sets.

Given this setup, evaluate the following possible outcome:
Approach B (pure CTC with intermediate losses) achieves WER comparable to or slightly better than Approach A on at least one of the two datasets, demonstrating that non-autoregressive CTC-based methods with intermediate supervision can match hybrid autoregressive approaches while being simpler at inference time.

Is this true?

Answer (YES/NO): NO